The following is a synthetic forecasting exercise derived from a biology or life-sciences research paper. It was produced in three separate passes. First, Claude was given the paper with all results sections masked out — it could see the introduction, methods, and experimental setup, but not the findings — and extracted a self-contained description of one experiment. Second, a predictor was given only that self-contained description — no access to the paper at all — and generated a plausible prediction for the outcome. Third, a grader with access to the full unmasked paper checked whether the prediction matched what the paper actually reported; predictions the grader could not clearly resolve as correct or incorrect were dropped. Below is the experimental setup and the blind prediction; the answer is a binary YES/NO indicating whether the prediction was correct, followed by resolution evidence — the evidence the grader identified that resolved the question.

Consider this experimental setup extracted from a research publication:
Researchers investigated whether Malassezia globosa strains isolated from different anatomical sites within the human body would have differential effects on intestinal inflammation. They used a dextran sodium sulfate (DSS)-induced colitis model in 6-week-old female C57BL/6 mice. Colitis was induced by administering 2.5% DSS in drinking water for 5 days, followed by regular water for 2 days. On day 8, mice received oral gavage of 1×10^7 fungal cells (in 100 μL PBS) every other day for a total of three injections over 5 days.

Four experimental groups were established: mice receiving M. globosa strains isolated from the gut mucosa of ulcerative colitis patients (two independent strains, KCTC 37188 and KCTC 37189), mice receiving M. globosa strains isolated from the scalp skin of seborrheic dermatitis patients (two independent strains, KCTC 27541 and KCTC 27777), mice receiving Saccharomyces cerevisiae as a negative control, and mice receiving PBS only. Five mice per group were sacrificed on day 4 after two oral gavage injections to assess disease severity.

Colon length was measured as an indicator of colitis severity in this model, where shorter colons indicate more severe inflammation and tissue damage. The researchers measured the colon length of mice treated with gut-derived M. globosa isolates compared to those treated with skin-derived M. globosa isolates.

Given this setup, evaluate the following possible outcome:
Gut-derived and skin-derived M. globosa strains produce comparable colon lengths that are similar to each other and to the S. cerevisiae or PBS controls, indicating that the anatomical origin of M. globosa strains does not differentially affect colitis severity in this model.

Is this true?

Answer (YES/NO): NO